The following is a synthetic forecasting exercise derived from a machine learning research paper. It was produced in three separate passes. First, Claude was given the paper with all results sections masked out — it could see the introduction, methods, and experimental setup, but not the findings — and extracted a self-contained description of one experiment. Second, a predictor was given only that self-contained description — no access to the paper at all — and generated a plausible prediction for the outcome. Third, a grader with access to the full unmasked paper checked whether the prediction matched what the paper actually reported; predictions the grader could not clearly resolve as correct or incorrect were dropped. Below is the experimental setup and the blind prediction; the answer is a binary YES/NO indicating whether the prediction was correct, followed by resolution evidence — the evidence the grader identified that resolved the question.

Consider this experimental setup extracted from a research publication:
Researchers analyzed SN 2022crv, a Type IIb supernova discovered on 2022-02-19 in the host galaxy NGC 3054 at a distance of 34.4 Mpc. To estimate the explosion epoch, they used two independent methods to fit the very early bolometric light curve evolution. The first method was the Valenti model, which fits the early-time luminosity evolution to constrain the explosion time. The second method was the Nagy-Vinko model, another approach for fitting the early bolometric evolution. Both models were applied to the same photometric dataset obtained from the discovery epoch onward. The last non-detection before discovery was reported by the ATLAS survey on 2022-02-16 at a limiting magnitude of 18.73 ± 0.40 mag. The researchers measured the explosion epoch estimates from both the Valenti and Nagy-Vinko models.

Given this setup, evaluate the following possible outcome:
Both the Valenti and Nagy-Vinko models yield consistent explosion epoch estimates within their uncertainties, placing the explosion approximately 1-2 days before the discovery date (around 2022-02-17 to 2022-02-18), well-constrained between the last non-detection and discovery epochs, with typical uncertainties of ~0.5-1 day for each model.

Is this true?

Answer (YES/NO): YES